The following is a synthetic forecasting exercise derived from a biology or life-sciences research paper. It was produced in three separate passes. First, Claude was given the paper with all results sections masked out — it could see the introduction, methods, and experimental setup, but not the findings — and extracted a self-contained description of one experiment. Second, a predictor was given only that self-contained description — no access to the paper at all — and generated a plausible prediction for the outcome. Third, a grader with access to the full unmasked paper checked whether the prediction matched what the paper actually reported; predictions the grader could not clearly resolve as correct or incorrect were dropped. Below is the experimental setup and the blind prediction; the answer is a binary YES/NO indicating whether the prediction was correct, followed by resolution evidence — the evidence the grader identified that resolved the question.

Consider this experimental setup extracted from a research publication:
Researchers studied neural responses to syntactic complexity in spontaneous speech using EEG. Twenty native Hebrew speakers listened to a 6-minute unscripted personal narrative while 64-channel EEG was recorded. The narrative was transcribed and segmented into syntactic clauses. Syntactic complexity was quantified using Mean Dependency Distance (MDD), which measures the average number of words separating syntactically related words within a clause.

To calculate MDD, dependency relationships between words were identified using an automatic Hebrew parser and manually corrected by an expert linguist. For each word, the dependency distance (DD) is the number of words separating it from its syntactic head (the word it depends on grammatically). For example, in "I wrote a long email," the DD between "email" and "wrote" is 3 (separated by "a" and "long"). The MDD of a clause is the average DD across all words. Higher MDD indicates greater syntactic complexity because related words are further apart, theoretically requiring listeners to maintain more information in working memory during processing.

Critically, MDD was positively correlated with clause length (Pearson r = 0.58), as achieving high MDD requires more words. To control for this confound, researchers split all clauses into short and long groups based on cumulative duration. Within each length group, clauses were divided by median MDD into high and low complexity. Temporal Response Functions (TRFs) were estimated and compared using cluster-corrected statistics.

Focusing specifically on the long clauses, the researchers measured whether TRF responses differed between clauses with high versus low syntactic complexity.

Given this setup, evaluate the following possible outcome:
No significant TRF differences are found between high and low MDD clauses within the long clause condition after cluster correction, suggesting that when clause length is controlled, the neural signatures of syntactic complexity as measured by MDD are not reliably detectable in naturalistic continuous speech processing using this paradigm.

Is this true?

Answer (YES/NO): NO